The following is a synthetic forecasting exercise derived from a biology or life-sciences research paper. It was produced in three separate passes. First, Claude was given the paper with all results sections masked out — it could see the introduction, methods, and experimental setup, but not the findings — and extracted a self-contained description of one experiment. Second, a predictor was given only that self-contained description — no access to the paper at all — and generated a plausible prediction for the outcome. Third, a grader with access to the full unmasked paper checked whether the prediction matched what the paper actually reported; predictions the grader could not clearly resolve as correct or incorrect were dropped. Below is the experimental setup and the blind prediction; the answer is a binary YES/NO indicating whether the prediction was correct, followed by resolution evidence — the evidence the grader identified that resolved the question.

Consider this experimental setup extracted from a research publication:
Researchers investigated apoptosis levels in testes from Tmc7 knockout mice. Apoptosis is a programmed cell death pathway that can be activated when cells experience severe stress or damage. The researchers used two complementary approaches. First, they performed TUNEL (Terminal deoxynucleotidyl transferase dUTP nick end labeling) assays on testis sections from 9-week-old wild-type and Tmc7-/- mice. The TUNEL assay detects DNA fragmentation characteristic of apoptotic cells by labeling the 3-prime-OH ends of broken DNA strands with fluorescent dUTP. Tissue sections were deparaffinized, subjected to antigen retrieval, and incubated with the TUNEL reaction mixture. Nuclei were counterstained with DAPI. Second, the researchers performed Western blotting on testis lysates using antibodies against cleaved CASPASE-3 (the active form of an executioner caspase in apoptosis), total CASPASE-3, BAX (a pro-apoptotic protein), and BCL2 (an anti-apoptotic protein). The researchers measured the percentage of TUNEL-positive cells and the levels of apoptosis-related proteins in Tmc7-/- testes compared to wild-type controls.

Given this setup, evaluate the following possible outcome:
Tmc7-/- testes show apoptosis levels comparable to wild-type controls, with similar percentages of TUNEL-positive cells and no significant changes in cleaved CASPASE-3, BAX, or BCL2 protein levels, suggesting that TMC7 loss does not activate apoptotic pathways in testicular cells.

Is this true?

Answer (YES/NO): NO